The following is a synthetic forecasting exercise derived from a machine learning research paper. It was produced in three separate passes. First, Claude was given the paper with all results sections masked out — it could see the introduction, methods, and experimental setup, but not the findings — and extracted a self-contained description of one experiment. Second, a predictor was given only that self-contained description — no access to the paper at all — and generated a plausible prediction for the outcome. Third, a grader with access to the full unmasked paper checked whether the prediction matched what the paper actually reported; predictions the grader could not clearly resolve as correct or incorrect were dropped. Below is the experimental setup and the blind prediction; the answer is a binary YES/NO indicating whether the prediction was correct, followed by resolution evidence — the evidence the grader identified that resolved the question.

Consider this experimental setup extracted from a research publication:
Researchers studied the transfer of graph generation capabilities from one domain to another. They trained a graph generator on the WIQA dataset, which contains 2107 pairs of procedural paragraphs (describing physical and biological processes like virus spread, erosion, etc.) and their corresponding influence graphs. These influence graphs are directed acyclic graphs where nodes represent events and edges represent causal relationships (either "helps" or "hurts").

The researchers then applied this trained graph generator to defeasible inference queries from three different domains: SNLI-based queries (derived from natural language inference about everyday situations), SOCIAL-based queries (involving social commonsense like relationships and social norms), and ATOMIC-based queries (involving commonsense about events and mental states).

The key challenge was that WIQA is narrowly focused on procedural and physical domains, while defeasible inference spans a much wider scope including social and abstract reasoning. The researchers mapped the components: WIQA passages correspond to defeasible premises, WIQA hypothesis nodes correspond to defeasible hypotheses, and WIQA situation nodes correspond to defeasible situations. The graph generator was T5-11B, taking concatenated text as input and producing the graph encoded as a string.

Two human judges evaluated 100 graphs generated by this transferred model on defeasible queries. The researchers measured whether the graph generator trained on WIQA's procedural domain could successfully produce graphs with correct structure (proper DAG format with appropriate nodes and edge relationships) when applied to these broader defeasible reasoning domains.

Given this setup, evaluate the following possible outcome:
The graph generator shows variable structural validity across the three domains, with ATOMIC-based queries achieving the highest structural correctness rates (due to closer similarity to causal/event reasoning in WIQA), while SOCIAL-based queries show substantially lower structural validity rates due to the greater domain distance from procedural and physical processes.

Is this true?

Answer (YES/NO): NO